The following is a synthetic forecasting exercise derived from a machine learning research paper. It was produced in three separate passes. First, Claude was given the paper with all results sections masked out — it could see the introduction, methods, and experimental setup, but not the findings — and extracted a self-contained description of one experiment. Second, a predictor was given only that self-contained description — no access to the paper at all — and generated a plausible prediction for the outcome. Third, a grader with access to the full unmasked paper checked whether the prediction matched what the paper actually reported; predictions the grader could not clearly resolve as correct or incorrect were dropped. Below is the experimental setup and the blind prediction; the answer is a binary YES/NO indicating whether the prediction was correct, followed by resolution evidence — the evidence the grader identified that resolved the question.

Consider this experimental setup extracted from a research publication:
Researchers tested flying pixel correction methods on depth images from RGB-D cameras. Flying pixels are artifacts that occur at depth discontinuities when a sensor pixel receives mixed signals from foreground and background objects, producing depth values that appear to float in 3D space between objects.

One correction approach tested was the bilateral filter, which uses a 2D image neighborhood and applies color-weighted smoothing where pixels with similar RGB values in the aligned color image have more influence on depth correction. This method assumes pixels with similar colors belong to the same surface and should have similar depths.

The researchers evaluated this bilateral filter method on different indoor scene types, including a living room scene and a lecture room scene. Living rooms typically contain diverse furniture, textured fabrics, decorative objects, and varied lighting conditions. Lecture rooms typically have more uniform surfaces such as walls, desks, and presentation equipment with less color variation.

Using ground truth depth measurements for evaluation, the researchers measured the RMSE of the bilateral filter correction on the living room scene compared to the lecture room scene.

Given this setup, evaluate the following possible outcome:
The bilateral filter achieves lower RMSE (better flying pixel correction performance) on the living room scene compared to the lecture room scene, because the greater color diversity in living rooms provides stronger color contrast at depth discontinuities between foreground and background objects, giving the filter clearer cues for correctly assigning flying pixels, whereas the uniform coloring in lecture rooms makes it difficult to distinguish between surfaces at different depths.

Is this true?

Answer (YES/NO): NO